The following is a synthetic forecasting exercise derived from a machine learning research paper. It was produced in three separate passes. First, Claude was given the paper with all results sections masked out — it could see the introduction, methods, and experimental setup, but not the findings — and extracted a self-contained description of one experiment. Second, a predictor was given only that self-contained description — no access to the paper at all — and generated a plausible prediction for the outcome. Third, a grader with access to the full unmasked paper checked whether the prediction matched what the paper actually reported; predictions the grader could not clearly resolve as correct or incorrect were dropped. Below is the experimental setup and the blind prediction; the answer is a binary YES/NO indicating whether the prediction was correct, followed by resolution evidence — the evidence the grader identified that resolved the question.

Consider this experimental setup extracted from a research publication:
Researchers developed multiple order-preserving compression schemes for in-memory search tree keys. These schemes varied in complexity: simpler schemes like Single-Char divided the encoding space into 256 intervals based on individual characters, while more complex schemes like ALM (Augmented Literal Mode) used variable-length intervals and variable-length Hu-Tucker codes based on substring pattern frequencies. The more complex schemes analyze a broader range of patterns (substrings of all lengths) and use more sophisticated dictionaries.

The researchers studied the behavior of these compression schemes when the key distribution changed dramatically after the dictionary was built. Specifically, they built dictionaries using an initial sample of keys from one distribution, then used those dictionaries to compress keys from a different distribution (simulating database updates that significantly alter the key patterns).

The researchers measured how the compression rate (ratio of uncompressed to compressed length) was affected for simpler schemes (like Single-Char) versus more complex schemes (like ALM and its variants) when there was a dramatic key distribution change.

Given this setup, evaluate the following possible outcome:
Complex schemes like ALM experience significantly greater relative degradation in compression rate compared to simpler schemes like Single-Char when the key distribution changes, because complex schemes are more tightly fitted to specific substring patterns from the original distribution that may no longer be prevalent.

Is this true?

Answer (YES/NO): YES